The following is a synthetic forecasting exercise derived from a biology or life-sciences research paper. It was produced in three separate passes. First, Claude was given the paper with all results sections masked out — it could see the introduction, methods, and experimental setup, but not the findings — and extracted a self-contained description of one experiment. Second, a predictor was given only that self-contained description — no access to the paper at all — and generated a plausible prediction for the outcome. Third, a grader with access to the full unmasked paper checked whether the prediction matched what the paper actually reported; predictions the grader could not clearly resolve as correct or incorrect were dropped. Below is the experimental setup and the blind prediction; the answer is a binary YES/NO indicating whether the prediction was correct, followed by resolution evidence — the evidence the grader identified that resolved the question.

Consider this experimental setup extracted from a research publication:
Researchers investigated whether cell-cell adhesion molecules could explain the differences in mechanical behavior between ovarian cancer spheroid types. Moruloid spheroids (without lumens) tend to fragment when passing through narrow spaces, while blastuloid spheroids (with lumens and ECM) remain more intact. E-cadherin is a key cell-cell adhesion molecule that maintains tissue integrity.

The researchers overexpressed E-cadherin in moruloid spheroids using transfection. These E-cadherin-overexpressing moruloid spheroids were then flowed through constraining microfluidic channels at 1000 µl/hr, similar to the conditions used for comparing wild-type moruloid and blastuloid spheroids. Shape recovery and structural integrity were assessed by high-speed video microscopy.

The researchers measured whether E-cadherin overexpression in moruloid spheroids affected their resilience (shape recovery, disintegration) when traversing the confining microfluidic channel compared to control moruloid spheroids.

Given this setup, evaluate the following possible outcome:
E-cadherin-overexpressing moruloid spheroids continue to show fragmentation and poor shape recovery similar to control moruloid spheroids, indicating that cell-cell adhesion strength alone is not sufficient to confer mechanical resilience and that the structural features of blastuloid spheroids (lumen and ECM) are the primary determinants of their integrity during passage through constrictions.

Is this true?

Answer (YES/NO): YES